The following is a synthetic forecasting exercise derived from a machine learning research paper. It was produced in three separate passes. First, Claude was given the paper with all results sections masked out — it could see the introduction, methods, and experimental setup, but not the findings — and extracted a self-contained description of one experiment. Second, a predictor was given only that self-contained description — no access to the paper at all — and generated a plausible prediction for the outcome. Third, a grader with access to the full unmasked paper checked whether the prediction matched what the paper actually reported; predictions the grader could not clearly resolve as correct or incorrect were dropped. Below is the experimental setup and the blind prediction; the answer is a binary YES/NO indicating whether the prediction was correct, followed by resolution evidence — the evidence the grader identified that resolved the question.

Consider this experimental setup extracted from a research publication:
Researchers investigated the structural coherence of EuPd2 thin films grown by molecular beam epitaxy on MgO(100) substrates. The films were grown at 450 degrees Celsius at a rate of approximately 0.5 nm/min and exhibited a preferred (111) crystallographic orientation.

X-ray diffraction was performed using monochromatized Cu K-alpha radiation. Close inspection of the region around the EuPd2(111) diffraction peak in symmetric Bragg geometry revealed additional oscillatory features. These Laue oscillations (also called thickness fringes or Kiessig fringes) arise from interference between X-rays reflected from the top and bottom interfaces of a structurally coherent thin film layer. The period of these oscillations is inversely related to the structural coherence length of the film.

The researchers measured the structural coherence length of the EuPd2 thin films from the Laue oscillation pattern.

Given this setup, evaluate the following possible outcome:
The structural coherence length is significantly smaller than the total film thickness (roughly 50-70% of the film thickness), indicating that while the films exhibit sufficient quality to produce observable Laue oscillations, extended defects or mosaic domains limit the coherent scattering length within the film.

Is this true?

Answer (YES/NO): NO